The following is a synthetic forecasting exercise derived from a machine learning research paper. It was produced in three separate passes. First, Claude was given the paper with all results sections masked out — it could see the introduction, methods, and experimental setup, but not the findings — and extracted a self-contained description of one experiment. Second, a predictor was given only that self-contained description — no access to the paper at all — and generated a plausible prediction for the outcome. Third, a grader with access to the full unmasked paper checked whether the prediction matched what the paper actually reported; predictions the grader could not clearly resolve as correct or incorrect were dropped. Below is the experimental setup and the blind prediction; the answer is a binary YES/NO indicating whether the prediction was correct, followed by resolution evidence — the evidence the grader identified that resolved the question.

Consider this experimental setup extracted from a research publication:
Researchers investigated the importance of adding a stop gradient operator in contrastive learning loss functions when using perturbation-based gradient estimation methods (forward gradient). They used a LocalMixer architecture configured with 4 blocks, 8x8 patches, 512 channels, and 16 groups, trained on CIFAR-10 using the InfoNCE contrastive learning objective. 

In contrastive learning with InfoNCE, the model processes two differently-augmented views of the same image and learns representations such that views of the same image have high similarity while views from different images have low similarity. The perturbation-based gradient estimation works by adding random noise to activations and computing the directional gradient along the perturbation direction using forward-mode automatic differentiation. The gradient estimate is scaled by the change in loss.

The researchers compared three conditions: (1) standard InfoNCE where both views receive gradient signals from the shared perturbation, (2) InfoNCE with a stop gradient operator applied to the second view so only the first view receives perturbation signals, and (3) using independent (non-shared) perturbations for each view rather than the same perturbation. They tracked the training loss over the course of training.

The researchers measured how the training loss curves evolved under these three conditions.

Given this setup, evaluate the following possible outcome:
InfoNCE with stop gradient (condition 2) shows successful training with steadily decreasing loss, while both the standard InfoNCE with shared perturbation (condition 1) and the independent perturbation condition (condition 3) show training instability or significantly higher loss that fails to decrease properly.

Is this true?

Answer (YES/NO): NO